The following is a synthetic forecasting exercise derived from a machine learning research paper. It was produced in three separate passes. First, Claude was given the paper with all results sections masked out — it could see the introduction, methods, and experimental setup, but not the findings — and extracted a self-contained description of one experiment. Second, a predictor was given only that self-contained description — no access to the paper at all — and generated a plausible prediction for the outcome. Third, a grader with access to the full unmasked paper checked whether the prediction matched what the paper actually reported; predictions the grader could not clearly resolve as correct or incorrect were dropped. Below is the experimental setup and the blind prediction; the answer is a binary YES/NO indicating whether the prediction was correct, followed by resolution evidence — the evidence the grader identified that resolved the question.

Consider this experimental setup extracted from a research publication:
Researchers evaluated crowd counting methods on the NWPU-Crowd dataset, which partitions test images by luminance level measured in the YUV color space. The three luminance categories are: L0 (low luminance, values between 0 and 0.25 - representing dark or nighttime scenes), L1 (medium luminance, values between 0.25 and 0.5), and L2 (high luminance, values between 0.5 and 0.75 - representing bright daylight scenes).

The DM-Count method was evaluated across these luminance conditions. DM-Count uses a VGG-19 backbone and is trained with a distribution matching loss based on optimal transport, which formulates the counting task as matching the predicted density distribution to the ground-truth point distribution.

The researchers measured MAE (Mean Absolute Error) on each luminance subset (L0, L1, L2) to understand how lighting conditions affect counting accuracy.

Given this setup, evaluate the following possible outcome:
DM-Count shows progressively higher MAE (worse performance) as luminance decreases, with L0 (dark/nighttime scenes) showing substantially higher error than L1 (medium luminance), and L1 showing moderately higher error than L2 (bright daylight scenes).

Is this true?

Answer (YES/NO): YES